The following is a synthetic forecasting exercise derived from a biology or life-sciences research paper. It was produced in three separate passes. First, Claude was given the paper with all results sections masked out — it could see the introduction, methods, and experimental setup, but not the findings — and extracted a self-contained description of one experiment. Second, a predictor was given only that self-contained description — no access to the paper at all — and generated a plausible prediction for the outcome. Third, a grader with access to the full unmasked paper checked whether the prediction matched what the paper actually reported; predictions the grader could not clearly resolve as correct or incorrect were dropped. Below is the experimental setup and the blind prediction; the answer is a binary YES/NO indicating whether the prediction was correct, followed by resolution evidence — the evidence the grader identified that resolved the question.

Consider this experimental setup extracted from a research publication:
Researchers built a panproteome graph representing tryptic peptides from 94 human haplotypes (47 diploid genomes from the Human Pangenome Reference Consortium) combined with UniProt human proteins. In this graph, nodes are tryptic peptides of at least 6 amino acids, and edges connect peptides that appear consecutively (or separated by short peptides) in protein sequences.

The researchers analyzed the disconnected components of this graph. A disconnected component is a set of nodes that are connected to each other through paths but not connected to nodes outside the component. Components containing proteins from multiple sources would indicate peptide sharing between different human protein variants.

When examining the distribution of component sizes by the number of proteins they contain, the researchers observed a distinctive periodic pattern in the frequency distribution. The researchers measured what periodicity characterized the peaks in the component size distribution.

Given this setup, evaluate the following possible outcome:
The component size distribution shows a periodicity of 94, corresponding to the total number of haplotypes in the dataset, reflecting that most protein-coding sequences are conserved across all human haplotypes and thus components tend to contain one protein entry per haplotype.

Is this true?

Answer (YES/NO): NO